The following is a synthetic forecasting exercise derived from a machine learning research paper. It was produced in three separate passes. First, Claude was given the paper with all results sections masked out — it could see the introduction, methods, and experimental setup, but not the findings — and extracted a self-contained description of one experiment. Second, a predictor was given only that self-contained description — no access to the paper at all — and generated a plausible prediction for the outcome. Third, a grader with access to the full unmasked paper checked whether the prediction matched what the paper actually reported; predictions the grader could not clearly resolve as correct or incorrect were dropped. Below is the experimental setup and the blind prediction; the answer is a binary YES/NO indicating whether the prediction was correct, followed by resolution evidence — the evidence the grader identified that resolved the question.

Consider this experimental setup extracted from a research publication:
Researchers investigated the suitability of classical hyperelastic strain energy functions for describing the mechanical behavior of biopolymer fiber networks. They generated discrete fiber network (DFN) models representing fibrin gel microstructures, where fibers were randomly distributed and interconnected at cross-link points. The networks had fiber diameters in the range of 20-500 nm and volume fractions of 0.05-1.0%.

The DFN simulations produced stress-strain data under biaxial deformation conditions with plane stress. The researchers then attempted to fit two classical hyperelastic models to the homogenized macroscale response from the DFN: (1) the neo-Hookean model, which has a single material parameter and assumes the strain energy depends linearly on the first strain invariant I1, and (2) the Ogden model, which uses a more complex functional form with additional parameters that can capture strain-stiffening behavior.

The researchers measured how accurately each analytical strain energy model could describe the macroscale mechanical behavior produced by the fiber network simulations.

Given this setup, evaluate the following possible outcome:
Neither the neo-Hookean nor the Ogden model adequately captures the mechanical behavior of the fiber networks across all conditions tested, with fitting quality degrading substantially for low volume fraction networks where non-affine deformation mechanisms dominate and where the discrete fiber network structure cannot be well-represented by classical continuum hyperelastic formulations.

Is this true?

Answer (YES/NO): NO